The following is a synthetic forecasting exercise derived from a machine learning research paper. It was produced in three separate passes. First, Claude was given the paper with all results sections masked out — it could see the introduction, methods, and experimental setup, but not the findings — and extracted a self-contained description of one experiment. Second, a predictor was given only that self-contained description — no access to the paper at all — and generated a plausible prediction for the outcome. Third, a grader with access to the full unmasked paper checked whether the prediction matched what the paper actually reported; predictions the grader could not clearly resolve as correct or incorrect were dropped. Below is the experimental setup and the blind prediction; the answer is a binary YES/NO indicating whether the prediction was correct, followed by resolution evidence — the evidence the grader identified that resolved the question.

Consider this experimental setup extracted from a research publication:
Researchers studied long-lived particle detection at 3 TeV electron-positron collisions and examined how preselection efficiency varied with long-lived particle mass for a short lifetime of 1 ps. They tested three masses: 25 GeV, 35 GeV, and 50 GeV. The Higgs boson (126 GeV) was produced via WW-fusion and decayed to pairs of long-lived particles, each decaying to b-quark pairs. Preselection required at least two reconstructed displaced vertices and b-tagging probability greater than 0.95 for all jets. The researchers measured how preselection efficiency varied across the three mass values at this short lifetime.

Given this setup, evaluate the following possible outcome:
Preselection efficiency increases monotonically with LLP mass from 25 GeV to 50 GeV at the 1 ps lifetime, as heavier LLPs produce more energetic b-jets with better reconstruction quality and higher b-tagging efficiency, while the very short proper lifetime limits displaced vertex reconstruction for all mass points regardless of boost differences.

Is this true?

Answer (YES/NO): YES